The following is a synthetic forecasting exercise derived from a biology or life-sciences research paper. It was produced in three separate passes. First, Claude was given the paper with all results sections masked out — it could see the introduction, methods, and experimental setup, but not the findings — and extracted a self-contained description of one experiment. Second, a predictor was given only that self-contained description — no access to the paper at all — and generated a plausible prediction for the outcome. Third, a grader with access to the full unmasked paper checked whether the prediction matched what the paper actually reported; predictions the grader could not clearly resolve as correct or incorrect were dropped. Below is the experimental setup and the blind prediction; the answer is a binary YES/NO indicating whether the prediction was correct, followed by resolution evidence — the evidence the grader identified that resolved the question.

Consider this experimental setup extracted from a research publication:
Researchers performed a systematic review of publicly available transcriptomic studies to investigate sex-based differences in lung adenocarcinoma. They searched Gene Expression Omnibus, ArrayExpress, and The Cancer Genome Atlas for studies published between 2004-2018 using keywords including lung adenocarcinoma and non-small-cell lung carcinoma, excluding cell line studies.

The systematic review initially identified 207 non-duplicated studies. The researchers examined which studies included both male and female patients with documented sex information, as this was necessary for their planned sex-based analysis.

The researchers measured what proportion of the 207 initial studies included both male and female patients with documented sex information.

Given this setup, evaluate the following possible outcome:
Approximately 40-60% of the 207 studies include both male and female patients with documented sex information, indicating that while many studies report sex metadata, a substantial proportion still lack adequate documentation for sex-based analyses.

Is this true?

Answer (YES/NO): YES